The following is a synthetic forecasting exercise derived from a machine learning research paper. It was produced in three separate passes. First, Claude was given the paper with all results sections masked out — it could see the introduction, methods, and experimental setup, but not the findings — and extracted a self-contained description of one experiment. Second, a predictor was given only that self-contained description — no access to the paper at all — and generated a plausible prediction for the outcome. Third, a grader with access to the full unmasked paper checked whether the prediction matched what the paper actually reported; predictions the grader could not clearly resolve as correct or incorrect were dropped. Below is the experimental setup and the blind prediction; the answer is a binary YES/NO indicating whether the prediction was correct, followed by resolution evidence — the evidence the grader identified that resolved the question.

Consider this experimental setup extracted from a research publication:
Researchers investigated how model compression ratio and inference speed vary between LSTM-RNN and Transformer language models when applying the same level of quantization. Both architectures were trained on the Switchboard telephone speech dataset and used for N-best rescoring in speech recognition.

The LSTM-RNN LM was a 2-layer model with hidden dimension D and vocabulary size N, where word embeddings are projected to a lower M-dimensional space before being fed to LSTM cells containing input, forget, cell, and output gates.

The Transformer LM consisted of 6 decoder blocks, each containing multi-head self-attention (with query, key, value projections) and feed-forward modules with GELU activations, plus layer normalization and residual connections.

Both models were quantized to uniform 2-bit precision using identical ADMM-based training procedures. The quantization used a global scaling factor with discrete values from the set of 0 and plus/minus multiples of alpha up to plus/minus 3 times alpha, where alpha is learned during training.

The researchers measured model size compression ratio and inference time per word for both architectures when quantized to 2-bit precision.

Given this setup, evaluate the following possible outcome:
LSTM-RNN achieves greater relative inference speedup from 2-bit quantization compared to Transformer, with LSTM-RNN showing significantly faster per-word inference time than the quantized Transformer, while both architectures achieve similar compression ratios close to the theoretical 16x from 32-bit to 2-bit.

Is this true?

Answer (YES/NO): NO